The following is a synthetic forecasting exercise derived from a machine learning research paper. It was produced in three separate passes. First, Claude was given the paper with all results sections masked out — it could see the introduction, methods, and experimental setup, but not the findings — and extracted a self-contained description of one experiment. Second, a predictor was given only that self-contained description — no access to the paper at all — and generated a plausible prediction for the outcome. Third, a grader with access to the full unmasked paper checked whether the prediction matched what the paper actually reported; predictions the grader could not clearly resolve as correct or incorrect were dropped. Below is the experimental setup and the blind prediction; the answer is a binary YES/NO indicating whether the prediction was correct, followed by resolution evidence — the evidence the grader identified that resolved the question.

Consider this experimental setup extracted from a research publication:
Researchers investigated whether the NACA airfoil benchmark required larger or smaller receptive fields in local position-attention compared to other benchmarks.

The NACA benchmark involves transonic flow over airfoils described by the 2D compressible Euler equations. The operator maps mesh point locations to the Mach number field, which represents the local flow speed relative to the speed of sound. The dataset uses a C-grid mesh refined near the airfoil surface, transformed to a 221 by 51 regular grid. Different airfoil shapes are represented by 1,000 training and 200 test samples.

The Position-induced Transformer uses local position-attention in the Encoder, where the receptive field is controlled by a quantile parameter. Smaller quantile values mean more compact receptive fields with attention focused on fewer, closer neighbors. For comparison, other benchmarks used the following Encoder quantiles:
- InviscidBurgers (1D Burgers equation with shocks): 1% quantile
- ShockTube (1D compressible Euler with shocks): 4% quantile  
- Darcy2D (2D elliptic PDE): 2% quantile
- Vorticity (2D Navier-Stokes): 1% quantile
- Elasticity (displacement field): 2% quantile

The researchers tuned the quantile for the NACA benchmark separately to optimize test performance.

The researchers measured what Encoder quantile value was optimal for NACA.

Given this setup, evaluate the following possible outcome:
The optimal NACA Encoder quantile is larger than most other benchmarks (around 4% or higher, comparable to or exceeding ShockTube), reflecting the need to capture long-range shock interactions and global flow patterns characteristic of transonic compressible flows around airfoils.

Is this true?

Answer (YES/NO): NO